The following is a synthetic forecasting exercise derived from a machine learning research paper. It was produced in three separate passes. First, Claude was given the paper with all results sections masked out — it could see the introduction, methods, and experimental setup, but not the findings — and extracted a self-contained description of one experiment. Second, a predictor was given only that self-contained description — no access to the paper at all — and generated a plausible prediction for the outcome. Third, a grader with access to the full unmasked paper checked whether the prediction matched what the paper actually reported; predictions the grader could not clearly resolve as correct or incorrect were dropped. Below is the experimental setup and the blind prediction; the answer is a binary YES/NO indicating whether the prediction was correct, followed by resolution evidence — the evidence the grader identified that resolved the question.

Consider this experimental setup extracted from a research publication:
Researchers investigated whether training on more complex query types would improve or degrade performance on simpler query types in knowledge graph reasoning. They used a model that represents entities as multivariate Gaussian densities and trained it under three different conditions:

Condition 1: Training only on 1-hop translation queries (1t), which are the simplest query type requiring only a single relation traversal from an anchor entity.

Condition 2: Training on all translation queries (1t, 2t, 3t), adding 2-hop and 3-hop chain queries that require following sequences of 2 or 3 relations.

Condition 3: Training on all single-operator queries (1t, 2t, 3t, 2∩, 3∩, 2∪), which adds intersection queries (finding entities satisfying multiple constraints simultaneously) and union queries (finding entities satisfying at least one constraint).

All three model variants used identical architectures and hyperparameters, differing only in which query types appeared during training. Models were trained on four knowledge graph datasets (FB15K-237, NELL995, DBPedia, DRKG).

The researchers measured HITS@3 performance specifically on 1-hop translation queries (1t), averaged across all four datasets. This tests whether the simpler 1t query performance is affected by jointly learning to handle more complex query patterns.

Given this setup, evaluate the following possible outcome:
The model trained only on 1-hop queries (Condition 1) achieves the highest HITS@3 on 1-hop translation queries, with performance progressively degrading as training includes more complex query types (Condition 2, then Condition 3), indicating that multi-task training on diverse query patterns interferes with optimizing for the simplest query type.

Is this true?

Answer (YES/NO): NO